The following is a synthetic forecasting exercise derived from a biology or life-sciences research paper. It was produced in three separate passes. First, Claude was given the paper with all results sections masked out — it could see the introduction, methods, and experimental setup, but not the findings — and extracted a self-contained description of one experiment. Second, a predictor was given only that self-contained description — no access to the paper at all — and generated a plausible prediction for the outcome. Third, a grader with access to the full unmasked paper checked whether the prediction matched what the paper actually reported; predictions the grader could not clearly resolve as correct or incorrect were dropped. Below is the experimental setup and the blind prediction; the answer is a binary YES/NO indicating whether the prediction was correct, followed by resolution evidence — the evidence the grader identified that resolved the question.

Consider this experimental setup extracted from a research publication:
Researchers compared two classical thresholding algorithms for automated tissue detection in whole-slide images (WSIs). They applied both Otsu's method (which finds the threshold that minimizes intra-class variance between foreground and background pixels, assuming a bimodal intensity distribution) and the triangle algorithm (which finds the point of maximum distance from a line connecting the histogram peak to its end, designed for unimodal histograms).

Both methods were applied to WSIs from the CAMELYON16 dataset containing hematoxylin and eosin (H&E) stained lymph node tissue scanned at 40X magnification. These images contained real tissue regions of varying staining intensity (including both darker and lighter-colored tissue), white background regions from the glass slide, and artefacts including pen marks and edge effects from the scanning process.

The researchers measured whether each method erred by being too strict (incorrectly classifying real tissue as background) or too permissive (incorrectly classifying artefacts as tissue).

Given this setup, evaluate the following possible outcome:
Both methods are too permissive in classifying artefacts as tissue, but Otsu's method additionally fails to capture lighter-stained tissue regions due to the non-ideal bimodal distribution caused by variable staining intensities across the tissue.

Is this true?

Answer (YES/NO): NO